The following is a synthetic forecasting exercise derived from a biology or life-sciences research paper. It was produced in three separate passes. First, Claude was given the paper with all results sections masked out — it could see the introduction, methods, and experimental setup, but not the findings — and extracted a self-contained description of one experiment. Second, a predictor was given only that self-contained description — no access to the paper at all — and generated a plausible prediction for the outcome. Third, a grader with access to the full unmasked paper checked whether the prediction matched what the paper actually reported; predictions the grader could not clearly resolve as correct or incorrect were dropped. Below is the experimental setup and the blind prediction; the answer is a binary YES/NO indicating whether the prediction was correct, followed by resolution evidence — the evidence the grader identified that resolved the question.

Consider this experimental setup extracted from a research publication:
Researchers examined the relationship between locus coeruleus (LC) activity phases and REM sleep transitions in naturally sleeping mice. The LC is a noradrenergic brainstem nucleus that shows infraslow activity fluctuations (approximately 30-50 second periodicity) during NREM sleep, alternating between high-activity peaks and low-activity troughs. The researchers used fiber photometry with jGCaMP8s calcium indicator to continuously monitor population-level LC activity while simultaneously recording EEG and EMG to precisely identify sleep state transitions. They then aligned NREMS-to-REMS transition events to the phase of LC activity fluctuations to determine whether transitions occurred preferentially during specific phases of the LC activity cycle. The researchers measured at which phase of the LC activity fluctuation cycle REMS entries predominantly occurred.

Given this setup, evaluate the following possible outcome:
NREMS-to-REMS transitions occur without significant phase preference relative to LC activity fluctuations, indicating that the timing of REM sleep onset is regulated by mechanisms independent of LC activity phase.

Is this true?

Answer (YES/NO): NO